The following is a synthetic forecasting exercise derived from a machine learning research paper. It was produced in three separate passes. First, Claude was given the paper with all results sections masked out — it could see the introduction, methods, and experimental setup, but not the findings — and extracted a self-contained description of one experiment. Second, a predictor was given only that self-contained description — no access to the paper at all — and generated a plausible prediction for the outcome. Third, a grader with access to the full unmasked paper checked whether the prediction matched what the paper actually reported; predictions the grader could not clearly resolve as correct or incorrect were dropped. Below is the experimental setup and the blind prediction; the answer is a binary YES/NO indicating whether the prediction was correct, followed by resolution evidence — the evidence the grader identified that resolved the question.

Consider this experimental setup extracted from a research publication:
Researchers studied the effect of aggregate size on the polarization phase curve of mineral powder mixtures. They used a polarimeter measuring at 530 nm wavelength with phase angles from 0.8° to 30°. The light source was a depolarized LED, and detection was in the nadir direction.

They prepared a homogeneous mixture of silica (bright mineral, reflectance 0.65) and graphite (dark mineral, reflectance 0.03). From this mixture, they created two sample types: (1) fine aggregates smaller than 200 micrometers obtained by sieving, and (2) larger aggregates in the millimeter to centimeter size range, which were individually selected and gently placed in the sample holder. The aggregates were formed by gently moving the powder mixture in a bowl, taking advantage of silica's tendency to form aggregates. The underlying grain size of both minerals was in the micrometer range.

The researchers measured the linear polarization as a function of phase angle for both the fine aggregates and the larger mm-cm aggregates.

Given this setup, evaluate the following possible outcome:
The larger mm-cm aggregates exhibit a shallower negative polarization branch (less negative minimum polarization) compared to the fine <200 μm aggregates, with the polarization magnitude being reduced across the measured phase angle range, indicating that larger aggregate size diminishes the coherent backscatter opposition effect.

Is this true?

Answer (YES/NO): NO